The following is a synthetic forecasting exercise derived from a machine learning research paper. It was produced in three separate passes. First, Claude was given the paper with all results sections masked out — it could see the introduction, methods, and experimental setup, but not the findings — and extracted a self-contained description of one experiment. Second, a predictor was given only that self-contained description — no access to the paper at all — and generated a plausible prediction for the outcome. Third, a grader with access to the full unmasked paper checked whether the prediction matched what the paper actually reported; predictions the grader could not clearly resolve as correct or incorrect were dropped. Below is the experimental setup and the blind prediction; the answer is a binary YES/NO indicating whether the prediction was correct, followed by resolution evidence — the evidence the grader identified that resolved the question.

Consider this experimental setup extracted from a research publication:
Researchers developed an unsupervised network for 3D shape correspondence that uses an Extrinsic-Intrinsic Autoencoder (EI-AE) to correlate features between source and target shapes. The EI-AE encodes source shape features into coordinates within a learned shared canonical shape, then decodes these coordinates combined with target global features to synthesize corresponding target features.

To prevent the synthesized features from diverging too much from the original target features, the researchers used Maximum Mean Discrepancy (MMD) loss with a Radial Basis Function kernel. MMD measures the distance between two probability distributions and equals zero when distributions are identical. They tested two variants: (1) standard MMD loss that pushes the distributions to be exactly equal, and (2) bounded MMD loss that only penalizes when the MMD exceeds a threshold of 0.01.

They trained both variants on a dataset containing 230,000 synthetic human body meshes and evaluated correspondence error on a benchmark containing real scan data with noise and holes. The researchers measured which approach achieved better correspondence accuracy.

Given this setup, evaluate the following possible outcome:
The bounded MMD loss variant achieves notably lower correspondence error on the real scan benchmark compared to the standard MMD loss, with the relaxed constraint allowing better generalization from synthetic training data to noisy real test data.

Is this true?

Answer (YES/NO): NO